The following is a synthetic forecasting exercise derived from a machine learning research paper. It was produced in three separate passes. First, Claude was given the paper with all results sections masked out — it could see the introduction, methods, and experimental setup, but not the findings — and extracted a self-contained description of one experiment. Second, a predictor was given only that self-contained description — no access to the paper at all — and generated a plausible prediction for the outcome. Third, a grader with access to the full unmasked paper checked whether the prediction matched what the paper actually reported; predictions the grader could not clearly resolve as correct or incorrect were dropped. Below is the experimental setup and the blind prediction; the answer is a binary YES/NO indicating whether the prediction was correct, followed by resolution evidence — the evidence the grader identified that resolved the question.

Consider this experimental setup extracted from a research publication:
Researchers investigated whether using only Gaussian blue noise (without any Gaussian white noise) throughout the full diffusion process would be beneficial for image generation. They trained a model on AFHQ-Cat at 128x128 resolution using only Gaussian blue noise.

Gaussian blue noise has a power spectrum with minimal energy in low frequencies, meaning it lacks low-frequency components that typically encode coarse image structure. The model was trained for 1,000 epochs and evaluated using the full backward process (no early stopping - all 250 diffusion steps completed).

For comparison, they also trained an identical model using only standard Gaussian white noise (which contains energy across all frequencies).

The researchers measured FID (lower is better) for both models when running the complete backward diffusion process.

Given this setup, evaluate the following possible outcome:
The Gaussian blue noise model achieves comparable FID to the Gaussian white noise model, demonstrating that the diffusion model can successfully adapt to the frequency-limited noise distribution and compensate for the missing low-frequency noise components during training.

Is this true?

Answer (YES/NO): NO